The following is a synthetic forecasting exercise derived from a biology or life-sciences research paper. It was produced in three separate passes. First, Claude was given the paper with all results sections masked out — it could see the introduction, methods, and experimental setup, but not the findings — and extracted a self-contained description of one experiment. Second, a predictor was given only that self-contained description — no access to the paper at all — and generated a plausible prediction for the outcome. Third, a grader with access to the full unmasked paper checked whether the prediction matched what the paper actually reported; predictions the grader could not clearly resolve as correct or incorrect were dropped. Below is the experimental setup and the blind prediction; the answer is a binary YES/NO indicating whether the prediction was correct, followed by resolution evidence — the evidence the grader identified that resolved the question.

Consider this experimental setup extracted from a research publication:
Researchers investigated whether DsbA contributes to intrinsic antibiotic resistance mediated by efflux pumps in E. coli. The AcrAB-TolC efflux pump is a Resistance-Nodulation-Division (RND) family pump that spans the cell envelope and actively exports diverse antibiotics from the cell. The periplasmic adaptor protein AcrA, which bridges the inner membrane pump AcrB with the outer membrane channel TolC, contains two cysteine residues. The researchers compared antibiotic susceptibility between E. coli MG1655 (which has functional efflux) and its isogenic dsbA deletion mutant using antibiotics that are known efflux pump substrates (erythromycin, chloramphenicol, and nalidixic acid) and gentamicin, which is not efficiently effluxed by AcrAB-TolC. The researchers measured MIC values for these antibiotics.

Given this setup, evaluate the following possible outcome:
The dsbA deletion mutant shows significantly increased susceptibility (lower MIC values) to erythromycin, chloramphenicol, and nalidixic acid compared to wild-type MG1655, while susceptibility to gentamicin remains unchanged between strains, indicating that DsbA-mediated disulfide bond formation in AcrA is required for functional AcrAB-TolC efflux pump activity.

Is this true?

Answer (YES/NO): NO